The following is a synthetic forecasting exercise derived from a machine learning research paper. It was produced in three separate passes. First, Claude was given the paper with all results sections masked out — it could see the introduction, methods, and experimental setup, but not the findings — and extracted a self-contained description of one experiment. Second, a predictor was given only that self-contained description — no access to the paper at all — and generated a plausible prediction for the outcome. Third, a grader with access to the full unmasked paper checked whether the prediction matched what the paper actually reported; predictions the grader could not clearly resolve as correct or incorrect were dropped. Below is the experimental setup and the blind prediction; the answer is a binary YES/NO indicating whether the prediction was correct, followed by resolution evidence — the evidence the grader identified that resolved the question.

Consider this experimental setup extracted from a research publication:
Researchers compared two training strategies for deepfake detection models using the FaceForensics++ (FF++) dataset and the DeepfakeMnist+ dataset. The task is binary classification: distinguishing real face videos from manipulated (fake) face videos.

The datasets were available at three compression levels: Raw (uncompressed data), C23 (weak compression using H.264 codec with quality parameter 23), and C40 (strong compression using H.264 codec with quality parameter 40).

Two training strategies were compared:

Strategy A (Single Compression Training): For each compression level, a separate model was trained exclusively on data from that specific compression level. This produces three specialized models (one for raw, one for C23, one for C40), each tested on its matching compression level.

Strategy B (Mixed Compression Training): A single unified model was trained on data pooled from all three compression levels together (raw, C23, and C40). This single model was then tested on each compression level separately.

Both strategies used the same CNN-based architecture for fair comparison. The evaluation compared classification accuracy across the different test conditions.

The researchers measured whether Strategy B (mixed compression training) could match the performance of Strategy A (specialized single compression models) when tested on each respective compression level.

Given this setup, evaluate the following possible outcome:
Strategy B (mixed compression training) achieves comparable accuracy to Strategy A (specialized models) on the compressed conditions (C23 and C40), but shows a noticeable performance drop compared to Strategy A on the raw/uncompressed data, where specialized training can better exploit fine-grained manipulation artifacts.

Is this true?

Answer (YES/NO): NO